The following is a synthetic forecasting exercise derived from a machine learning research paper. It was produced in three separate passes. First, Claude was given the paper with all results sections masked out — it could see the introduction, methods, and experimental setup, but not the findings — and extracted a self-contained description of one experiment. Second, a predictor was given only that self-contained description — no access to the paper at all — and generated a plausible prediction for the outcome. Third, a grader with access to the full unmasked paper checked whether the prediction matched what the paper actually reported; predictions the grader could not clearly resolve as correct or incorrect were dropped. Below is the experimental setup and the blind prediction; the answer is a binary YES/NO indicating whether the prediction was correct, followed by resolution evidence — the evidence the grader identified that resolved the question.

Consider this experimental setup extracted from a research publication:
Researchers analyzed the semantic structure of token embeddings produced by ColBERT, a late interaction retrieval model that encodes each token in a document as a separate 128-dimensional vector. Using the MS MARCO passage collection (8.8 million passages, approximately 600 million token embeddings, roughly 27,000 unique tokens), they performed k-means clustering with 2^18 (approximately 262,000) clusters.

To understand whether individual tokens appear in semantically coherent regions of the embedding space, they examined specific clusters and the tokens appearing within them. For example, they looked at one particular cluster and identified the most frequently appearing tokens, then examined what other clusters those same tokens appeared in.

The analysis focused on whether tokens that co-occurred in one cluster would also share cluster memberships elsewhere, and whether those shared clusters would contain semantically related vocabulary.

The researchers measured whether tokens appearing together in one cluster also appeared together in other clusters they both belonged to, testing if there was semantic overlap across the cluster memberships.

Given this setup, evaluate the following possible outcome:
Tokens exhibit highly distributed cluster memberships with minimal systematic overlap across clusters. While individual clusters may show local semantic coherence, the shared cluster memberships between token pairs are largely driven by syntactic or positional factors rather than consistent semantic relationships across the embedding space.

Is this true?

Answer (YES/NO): NO